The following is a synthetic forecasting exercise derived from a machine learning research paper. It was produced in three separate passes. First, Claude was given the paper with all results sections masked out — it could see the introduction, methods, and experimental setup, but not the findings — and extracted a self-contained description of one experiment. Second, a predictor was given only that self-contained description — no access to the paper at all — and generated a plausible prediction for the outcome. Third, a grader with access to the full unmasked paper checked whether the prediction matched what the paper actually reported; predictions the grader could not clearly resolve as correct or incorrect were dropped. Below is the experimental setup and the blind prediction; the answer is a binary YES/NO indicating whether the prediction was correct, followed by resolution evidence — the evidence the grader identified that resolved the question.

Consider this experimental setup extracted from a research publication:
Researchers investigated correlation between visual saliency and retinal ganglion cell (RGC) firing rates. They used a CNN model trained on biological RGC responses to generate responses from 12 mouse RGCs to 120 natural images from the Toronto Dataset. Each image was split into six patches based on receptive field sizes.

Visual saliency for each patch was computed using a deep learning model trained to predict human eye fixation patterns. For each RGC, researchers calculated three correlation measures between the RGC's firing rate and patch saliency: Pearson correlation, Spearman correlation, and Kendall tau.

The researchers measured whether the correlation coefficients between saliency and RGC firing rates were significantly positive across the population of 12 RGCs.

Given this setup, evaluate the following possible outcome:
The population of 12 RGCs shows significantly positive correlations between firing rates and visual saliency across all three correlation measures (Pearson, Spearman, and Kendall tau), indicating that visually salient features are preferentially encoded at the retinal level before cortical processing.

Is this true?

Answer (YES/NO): NO